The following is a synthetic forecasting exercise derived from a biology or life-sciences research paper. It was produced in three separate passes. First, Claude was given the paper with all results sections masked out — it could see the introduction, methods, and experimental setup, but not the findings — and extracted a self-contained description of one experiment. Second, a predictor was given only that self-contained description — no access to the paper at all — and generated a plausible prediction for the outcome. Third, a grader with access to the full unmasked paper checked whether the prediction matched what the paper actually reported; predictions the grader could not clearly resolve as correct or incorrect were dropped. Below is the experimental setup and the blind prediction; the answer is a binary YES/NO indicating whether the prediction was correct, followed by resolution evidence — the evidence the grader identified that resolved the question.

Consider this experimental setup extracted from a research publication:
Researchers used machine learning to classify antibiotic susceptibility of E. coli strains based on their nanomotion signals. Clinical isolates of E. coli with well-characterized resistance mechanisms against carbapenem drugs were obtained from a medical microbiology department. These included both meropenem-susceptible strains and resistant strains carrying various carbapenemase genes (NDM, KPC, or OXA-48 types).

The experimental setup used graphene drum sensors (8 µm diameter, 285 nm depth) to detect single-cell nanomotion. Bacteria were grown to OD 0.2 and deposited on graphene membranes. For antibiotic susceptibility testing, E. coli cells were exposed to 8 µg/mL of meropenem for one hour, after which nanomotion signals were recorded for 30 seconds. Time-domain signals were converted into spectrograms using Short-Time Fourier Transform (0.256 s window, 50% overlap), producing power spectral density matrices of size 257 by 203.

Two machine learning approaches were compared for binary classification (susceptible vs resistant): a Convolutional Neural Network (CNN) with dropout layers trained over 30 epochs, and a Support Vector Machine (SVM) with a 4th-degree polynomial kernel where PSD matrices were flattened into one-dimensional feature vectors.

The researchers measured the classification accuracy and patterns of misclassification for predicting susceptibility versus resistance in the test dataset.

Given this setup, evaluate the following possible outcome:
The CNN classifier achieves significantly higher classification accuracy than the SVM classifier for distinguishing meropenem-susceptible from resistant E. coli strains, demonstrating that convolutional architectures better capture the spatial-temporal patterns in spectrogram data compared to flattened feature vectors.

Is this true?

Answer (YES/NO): NO